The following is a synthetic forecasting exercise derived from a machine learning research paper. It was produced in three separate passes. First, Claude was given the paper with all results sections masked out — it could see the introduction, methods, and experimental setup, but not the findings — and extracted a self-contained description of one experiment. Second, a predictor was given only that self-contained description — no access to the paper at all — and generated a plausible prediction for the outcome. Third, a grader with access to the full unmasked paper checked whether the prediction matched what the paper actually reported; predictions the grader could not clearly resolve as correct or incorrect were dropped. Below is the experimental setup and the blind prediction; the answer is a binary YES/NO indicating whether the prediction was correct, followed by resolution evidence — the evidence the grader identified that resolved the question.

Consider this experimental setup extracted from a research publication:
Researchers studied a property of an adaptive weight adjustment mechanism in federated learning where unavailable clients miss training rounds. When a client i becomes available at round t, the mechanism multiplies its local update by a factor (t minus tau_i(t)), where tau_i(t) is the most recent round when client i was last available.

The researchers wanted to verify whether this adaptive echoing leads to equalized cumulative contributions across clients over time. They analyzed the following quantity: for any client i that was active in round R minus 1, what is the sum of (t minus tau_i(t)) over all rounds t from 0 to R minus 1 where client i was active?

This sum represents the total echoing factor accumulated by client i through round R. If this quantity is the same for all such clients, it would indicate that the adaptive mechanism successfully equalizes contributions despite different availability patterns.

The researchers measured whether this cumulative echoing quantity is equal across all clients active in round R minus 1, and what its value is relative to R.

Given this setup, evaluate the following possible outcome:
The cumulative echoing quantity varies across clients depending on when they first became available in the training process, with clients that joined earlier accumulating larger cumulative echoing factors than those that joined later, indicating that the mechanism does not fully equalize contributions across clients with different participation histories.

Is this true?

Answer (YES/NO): NO